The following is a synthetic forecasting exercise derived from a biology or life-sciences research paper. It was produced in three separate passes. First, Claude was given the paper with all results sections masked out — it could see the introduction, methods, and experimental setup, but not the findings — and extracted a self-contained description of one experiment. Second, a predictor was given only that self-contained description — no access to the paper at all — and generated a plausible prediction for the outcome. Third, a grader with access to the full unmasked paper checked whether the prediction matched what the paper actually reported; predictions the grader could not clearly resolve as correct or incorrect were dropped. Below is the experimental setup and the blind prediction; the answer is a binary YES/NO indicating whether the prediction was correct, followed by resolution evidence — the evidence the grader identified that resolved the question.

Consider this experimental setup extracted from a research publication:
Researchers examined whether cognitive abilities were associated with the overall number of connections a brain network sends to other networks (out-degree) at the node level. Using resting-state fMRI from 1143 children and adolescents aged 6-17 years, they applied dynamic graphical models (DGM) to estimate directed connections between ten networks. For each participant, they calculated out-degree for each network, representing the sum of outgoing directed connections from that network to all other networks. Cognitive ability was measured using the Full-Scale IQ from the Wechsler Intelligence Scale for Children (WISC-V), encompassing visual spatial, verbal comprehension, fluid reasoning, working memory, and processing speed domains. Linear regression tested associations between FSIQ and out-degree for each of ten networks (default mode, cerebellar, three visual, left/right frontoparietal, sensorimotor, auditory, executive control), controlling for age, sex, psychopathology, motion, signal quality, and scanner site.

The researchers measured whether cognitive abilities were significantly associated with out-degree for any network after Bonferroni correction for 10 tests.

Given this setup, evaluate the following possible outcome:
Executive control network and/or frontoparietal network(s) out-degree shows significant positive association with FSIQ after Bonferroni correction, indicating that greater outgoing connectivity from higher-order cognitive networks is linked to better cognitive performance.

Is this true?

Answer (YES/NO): NO